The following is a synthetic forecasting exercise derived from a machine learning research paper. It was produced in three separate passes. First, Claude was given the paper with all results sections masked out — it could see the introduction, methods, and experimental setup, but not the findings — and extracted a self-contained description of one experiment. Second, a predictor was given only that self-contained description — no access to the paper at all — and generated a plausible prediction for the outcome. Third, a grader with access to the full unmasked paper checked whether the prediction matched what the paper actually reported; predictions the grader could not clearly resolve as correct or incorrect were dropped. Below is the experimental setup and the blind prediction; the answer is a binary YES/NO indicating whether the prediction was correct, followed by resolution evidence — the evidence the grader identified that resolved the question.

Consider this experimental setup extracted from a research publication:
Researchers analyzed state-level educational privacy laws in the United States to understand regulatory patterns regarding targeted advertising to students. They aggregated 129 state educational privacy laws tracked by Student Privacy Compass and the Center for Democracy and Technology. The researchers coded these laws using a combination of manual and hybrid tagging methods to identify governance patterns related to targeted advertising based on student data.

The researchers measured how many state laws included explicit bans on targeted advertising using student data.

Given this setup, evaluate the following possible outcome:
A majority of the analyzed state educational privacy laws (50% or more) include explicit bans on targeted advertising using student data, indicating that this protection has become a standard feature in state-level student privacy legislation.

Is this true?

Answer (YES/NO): NO